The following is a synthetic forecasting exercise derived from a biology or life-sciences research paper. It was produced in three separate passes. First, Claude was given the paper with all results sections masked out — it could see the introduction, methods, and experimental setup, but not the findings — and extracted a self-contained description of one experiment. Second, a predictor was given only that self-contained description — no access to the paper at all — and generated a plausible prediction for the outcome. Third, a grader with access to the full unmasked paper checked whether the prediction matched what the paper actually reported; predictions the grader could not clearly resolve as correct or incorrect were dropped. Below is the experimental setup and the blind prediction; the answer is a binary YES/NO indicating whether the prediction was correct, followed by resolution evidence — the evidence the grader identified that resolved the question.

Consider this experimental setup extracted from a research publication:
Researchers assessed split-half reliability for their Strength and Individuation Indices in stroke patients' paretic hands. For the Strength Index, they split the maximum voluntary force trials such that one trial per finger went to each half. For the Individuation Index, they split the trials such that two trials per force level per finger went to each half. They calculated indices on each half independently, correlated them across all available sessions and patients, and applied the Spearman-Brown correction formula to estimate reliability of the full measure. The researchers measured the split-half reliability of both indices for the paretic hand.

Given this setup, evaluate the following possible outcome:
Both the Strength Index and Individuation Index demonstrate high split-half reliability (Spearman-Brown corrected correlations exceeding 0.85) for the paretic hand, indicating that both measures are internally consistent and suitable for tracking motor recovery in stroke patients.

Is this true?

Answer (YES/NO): YES